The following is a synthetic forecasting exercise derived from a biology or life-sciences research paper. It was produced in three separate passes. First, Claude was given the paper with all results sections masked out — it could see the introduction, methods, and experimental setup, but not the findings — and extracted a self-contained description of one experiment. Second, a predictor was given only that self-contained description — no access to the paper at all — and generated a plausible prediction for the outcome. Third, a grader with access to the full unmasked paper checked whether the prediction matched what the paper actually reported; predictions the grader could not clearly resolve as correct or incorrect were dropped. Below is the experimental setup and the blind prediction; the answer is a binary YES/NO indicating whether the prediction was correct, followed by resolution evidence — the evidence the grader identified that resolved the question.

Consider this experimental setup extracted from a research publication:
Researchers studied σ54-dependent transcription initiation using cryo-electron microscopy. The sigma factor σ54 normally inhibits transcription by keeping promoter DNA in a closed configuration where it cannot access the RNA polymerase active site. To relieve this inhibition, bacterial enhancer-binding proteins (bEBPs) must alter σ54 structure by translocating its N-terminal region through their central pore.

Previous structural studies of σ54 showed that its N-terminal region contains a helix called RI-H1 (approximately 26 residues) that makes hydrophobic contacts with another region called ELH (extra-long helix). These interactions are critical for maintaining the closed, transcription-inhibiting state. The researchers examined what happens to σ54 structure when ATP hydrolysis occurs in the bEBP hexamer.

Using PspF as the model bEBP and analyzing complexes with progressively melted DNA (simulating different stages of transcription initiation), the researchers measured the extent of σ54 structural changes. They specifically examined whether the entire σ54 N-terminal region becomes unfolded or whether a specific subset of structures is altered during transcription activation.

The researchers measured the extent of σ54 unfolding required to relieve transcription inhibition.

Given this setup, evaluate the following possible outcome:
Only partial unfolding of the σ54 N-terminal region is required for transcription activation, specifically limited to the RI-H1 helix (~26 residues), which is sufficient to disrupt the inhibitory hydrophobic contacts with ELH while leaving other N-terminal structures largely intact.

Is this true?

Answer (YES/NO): YES